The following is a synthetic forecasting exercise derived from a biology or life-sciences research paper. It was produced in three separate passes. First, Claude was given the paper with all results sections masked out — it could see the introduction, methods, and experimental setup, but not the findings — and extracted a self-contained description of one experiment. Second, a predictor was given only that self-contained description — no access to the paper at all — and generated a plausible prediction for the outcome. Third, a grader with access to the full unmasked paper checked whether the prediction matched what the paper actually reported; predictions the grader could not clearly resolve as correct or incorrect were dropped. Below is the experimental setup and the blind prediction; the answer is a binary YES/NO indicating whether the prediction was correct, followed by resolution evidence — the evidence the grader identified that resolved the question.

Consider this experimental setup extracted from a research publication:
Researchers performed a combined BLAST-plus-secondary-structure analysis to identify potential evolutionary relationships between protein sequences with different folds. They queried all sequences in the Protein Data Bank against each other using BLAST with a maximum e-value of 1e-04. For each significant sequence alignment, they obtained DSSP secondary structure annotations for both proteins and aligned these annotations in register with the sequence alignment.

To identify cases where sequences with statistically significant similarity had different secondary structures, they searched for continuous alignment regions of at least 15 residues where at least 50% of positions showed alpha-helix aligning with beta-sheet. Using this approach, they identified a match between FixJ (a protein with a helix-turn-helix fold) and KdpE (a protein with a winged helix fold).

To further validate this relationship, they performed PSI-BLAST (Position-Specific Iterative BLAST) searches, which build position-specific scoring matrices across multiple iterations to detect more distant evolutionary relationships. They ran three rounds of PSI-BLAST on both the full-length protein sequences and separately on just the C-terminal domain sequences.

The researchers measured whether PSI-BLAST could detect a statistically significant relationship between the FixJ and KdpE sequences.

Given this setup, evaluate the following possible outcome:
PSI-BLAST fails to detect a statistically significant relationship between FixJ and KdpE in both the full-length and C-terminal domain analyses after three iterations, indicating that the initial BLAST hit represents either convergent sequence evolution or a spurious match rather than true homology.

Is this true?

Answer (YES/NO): NO